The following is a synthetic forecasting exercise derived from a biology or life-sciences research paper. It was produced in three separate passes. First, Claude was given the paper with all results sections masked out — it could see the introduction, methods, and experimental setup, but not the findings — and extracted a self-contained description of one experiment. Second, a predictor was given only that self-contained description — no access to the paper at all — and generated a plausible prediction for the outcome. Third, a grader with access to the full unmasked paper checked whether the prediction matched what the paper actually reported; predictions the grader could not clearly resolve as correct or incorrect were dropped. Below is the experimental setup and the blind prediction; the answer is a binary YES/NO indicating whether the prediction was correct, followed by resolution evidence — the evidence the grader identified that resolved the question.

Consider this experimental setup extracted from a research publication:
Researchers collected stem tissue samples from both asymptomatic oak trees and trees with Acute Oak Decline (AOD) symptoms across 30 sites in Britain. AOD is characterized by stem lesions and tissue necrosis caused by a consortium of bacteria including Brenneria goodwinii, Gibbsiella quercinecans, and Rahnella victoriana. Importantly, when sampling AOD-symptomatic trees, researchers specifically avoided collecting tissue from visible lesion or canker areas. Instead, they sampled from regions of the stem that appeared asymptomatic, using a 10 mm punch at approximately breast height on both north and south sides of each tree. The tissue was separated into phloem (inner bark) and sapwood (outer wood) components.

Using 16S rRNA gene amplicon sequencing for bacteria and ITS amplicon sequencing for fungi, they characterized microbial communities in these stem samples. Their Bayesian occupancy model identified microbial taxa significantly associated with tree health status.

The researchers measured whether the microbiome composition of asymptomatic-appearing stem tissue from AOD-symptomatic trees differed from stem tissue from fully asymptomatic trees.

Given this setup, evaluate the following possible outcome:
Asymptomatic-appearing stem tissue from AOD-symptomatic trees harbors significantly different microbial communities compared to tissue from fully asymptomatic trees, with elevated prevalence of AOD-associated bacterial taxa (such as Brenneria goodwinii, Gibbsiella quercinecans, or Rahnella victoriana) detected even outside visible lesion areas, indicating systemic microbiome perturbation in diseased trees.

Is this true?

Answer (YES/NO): YES